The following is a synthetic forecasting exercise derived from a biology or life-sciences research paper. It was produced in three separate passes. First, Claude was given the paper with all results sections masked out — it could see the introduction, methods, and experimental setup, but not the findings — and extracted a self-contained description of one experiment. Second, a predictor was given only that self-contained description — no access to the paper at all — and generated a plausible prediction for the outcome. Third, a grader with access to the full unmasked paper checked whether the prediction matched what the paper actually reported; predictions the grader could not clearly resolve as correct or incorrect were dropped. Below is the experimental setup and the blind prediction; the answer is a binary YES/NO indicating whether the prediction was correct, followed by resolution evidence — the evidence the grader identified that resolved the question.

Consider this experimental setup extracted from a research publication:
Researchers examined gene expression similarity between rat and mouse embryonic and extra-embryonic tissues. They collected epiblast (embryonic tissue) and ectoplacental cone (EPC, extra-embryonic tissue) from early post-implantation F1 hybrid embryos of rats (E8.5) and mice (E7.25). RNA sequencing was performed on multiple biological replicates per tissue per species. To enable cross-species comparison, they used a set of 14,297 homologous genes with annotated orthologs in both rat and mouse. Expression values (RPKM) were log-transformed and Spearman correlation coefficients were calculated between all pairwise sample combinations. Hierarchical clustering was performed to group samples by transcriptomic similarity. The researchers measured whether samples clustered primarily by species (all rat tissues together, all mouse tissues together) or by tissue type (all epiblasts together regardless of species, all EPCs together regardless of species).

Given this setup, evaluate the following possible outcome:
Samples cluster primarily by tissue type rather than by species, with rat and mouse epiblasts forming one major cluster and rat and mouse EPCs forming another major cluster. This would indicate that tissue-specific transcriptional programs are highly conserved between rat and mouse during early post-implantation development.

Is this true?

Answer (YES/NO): YES